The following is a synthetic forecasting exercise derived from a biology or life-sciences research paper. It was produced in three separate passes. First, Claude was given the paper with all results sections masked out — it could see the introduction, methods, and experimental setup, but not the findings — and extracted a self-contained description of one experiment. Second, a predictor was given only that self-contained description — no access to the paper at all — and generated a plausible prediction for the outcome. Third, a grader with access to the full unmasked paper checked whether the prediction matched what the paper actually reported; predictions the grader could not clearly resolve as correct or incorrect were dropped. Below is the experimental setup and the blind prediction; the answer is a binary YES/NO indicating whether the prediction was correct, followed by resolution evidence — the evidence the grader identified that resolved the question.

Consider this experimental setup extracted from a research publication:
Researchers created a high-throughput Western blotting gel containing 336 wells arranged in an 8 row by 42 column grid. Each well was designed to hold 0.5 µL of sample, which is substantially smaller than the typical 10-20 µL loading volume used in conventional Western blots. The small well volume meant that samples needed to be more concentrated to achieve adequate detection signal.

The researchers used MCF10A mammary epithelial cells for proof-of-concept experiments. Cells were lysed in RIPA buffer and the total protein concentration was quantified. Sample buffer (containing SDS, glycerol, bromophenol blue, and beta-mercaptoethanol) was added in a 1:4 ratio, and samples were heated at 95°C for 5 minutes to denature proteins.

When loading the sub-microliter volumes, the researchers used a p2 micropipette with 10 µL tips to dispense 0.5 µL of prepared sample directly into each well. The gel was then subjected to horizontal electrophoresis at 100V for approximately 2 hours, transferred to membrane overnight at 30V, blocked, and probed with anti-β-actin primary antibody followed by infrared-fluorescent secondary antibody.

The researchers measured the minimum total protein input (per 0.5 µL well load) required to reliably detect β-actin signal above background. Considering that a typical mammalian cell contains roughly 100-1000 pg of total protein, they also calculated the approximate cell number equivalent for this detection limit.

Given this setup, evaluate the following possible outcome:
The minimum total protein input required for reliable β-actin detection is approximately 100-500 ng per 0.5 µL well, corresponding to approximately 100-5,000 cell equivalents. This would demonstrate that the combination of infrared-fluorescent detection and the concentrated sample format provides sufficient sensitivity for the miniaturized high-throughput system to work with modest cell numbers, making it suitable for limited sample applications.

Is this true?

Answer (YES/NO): NO